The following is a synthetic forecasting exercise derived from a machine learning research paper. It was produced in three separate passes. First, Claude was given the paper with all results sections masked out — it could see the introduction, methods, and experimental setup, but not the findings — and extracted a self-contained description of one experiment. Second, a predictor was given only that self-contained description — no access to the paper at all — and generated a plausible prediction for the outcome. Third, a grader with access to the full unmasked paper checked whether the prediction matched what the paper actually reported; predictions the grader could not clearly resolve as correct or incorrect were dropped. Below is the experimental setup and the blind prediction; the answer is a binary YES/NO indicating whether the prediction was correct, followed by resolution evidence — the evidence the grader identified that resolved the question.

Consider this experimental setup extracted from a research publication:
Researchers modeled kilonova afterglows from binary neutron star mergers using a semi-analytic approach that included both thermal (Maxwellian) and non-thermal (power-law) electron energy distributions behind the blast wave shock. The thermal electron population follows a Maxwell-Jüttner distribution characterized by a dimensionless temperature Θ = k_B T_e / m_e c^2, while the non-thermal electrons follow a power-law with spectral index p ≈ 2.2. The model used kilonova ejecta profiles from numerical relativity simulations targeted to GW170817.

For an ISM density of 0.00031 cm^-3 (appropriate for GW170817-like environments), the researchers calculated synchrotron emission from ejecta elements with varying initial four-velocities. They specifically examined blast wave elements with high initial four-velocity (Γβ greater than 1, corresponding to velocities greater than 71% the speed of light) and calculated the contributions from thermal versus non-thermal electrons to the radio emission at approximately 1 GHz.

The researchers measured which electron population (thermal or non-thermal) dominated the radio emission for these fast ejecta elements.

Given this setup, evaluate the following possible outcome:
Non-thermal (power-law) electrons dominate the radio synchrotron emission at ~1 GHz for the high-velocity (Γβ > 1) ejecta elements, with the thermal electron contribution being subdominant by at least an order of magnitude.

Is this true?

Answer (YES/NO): NO